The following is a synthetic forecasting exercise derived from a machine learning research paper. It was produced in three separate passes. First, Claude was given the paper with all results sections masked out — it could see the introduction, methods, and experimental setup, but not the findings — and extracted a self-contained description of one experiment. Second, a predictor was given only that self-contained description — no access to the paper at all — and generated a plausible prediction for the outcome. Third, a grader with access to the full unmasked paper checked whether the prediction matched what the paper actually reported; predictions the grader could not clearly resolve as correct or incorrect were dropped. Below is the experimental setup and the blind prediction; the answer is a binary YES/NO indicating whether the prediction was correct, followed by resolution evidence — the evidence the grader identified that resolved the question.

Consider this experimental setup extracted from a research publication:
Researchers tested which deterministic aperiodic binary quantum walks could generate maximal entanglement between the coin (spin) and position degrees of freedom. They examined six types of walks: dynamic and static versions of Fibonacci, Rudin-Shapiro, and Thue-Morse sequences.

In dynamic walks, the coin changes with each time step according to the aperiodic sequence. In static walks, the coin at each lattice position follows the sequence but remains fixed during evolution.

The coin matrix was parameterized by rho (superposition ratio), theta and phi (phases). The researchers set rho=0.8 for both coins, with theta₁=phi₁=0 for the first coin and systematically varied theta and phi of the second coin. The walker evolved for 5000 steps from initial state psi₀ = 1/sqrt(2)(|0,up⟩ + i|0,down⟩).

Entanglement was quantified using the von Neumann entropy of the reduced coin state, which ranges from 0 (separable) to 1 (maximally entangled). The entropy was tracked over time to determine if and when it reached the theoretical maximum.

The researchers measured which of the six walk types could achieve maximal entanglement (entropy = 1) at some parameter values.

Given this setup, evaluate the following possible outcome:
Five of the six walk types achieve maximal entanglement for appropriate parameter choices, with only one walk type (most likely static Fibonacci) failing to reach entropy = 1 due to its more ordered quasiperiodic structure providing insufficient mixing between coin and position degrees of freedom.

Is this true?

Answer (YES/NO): NO